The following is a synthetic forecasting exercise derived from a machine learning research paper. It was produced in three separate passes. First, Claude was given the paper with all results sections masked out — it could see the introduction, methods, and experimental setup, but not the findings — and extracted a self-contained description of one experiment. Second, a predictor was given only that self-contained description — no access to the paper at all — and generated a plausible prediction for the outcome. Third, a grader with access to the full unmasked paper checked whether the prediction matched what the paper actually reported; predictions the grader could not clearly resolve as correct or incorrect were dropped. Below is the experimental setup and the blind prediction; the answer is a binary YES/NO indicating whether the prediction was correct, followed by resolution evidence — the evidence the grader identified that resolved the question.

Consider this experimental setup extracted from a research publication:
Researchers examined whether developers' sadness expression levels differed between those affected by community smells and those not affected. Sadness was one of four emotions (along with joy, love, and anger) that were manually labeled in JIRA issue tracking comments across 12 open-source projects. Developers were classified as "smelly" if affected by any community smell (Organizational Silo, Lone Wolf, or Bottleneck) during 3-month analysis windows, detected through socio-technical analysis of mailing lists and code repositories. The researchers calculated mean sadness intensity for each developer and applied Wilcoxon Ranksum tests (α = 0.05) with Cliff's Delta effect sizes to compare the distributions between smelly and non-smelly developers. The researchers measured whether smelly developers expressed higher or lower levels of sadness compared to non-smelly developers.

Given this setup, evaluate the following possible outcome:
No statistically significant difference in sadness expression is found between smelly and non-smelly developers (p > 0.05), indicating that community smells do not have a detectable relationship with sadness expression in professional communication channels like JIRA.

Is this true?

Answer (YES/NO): NO